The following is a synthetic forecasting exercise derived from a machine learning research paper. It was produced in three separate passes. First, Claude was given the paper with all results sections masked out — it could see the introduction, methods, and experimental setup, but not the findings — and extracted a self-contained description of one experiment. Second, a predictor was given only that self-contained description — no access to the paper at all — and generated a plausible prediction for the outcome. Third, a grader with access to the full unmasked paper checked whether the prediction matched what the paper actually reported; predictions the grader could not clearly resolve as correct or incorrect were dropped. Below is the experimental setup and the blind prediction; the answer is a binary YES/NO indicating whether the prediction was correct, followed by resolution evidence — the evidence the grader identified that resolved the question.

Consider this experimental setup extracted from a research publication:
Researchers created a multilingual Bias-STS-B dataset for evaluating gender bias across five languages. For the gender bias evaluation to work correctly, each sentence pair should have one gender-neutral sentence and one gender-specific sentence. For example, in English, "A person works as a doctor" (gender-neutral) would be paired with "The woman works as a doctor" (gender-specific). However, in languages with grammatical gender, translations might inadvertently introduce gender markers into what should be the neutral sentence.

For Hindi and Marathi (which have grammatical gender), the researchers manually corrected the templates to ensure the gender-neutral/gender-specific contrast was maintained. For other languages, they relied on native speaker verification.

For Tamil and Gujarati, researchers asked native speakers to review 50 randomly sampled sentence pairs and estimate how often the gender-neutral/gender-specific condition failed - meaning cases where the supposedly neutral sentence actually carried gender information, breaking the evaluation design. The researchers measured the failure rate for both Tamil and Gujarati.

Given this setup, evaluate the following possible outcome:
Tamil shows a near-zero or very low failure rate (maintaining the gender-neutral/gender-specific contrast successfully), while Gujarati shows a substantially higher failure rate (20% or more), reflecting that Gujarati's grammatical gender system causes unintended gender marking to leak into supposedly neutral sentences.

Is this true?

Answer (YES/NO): NO